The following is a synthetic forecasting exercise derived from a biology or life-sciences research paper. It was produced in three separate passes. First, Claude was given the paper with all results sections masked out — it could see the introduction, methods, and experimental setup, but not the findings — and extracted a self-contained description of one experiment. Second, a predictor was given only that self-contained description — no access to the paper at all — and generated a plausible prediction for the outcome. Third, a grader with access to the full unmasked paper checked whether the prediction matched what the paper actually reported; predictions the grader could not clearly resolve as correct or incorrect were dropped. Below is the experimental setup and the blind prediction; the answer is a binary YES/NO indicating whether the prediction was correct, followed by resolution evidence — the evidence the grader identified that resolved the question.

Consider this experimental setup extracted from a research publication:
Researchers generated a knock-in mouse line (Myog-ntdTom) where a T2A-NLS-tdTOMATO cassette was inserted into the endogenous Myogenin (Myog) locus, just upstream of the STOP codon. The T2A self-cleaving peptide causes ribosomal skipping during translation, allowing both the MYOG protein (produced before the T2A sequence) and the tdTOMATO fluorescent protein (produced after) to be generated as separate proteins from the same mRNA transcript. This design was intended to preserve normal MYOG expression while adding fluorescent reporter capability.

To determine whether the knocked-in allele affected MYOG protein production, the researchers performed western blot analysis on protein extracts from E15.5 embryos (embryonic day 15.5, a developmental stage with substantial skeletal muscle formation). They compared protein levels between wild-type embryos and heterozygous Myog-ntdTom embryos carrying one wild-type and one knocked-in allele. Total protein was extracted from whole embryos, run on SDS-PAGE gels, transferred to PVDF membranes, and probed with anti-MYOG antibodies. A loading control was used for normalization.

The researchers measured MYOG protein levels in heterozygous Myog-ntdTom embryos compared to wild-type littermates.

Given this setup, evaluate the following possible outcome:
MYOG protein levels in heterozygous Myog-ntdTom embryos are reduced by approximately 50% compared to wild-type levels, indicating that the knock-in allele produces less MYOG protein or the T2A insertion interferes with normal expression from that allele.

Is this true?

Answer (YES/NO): NO